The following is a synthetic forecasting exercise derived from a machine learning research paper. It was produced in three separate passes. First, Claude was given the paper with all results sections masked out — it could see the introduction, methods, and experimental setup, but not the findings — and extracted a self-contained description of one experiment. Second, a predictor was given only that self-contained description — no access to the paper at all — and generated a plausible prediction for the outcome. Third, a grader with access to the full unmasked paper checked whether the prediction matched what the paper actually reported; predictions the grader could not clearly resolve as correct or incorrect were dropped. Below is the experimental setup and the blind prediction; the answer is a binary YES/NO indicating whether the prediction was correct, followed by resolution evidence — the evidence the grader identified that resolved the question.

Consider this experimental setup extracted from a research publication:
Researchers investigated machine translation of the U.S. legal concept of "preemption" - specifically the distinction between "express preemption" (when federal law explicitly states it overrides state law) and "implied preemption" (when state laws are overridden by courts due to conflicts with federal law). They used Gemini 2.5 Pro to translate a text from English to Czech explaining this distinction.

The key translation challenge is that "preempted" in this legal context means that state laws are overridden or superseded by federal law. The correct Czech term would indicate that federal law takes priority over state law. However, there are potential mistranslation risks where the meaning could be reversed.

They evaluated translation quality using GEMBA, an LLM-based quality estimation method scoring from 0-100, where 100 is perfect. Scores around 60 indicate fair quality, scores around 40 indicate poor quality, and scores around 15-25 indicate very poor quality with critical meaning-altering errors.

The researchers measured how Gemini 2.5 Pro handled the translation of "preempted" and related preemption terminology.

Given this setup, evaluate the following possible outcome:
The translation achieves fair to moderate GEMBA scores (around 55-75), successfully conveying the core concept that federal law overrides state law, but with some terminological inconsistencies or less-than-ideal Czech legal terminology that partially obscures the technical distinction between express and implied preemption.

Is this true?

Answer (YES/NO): NO